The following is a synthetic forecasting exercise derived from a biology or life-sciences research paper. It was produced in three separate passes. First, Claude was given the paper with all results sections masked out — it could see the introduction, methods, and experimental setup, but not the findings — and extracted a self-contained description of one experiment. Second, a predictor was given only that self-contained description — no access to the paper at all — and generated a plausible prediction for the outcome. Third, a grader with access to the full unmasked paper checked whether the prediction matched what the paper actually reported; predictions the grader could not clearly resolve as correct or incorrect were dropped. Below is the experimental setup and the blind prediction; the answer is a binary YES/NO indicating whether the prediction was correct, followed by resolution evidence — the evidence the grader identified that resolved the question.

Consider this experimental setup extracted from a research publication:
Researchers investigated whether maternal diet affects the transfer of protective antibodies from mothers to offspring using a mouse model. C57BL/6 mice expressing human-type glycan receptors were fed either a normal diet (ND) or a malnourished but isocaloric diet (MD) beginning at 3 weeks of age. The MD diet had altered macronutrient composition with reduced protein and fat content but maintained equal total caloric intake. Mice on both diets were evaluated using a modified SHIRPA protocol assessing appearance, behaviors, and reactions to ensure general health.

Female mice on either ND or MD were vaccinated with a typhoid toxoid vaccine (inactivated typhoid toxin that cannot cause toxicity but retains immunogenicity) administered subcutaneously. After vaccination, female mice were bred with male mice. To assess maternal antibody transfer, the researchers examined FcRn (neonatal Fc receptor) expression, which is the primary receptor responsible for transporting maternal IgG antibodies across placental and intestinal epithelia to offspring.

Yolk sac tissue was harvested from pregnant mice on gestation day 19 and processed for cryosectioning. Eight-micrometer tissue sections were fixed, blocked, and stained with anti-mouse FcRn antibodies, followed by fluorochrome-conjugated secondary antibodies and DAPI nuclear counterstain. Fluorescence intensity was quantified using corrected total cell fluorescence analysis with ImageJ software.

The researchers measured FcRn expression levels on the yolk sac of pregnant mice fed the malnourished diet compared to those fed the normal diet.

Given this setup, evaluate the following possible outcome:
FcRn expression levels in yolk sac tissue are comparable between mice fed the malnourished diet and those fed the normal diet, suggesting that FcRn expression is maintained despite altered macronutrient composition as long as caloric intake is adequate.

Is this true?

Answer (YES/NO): NO